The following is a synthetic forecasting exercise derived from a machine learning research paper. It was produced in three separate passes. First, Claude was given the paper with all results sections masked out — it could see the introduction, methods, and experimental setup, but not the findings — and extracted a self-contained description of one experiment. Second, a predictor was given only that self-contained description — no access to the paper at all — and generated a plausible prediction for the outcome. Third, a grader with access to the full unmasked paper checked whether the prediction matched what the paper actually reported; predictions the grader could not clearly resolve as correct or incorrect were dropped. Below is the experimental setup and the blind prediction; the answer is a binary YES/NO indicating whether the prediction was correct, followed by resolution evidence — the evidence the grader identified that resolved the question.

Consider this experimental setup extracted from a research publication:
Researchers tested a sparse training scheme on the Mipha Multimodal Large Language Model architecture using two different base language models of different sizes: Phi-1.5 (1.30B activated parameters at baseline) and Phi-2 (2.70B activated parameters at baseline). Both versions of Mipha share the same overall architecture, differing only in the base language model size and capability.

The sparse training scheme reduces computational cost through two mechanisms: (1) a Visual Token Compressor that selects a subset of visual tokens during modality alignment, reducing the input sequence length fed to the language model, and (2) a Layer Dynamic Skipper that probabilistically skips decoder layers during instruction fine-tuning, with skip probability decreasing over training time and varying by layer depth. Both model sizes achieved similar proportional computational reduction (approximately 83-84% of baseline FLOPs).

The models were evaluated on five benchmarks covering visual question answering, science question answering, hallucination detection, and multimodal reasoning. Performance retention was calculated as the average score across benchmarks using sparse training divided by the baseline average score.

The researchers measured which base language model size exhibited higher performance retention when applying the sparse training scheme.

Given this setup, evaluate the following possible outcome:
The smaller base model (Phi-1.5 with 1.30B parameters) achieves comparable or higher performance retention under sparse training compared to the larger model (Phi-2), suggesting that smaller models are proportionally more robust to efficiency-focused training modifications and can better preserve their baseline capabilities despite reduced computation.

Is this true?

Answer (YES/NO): YES